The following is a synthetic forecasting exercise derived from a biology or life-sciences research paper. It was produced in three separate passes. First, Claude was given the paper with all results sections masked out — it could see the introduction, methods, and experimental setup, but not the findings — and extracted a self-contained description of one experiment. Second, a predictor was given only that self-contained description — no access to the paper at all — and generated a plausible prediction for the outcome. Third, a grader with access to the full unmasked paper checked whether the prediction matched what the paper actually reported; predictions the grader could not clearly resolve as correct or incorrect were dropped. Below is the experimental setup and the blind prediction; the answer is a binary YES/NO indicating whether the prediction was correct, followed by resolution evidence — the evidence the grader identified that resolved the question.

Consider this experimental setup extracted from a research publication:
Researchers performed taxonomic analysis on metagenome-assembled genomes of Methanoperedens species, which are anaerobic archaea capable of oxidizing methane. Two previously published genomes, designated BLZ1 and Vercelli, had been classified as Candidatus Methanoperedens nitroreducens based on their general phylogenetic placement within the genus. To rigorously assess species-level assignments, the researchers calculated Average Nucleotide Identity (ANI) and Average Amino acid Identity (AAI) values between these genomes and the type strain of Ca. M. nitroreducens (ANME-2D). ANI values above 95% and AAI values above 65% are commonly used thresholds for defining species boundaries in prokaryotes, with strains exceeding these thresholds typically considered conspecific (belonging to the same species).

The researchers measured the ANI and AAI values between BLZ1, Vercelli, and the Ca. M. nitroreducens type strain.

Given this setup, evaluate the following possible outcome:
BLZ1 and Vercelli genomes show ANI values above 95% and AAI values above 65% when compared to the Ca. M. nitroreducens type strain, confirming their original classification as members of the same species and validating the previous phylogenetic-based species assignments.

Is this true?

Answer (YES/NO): NO